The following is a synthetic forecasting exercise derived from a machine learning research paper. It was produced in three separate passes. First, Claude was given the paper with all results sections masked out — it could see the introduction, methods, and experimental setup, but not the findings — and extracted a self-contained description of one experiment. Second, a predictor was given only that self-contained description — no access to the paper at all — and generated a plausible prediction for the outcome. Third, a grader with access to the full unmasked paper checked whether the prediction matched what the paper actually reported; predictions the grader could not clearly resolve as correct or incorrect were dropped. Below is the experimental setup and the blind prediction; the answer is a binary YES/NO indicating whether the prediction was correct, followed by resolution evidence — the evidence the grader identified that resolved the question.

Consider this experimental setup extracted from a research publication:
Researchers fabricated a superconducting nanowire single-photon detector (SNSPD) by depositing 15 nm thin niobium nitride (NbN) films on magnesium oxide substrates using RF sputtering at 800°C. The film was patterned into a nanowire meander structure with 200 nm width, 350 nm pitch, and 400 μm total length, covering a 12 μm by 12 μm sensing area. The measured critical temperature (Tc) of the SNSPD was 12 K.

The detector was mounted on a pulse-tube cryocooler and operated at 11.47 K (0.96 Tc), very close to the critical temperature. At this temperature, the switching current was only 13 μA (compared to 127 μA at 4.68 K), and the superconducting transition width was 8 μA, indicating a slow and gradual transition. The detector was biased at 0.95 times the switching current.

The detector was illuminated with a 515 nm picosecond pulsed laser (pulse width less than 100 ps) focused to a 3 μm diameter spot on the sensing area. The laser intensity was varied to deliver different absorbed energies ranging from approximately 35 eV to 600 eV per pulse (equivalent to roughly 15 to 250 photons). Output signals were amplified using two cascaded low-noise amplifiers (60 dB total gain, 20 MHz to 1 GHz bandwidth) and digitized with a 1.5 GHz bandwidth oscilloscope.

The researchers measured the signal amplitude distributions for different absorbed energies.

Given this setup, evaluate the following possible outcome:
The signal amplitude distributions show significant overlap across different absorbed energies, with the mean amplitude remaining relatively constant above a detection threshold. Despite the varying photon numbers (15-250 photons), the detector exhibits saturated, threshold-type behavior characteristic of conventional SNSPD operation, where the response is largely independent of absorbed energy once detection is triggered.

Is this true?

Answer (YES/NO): NO